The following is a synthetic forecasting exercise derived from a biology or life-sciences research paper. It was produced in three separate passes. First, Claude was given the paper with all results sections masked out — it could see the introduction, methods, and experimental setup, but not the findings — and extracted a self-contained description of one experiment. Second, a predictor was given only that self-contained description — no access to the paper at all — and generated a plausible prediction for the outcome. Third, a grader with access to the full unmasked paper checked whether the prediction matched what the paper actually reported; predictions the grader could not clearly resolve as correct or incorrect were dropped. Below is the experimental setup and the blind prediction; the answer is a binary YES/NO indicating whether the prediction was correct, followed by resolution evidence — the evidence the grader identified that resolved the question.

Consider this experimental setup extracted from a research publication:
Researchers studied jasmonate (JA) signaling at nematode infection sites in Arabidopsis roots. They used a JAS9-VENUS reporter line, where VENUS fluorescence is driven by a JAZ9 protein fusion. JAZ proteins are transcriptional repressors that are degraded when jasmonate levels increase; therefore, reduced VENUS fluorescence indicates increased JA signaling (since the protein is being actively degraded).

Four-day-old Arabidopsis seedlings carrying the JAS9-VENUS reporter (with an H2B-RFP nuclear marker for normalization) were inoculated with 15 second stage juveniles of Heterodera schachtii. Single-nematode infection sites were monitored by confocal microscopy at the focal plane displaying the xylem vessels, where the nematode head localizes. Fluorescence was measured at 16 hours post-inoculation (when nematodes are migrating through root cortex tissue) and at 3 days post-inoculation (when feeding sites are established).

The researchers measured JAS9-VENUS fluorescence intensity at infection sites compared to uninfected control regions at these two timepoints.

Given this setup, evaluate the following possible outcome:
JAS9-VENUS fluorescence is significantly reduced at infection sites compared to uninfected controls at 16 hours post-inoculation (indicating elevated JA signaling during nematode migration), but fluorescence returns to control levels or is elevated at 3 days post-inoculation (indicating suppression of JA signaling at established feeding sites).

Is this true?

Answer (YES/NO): NO